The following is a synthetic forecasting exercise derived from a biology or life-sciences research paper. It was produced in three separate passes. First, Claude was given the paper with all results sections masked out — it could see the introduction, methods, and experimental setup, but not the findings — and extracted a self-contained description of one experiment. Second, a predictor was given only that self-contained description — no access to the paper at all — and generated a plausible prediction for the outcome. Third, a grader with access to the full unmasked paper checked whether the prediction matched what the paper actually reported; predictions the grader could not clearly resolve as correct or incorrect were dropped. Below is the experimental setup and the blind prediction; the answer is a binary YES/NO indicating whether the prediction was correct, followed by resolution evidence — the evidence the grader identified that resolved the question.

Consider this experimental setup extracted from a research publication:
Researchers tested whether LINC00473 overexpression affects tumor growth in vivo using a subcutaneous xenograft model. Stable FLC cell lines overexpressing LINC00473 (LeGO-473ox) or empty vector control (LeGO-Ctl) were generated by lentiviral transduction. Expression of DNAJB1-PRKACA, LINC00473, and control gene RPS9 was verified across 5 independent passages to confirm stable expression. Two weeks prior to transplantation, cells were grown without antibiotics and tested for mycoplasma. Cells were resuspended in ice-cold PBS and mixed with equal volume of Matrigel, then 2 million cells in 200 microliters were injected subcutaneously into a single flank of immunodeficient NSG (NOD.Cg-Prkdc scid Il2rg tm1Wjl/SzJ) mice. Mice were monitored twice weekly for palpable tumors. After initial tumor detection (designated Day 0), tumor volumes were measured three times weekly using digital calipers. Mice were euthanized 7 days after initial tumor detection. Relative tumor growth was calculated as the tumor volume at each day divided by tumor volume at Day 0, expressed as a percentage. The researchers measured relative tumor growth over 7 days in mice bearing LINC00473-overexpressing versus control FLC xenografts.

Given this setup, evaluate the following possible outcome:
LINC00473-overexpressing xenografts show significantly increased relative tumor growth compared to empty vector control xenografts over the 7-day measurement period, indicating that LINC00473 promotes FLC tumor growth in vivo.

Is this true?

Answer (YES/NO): YES